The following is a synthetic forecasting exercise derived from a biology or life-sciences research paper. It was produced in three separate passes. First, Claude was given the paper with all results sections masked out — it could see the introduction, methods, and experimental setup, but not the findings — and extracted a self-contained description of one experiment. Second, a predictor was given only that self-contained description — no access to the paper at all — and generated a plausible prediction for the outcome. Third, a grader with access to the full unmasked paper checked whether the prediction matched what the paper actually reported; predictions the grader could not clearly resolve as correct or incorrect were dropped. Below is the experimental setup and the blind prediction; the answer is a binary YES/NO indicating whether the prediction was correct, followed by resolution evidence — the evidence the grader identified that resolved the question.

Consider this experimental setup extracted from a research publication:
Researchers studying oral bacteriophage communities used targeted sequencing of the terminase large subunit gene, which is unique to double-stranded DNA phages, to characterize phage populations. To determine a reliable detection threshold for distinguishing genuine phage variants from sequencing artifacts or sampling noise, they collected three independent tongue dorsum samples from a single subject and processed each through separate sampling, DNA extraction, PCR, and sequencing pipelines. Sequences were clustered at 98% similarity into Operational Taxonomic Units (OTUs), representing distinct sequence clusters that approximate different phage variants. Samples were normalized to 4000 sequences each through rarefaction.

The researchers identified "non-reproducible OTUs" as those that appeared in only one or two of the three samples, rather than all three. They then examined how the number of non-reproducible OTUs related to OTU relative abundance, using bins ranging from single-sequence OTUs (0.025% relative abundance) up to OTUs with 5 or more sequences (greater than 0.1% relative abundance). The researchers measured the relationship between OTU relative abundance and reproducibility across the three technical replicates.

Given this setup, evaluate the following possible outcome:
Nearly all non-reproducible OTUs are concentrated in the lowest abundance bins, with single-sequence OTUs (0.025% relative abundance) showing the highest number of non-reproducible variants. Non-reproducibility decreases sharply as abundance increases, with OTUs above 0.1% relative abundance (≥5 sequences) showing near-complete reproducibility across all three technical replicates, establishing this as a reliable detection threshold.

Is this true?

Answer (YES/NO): YES